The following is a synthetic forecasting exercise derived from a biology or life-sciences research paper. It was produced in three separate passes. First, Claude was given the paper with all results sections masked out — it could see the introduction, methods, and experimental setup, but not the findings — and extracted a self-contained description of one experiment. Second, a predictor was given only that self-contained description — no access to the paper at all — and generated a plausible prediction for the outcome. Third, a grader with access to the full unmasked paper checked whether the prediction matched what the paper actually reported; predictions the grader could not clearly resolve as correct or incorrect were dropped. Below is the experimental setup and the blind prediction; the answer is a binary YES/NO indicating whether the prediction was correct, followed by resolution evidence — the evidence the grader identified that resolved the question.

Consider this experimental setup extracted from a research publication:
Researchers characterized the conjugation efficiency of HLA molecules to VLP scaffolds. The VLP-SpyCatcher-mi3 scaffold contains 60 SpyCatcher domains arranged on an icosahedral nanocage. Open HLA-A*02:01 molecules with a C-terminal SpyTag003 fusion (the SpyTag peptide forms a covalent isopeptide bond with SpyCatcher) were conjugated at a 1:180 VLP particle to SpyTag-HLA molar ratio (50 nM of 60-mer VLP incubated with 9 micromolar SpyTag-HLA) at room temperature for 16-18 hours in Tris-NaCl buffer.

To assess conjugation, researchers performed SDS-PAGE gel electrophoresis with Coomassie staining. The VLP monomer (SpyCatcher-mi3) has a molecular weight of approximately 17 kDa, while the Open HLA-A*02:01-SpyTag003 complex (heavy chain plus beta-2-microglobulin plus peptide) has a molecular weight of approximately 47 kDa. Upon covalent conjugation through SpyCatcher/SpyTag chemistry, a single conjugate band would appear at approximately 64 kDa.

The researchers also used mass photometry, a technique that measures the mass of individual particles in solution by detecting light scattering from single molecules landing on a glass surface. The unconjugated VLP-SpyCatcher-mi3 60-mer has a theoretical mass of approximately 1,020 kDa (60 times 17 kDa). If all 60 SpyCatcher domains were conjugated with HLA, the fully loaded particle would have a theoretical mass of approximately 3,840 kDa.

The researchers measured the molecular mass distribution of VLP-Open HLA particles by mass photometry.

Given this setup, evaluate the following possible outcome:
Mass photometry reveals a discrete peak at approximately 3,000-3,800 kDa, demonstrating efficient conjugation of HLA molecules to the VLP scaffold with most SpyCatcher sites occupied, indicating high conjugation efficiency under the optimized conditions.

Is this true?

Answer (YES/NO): NO